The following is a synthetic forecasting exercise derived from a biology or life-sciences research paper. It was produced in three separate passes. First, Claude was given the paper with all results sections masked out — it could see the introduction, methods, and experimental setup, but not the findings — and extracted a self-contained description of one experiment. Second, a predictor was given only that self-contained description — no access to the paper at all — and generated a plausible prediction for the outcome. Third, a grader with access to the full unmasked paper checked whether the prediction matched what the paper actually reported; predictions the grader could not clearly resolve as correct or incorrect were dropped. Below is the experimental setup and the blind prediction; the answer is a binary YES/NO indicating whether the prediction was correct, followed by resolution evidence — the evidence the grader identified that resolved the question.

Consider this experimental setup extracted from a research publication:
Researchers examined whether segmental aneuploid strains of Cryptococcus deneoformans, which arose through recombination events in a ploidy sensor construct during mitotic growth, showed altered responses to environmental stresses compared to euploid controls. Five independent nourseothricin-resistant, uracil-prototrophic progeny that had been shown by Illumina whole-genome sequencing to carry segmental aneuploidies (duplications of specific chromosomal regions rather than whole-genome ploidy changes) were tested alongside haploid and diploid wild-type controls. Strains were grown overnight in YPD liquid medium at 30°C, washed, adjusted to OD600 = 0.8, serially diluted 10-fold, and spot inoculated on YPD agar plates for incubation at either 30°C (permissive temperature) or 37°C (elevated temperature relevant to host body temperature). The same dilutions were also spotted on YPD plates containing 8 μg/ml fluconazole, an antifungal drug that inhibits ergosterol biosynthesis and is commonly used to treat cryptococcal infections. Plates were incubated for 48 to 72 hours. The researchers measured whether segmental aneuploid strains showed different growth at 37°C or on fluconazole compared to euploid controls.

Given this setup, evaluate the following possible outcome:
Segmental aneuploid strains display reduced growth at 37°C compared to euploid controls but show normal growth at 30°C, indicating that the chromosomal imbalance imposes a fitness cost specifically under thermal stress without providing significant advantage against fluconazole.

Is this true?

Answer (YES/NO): NO